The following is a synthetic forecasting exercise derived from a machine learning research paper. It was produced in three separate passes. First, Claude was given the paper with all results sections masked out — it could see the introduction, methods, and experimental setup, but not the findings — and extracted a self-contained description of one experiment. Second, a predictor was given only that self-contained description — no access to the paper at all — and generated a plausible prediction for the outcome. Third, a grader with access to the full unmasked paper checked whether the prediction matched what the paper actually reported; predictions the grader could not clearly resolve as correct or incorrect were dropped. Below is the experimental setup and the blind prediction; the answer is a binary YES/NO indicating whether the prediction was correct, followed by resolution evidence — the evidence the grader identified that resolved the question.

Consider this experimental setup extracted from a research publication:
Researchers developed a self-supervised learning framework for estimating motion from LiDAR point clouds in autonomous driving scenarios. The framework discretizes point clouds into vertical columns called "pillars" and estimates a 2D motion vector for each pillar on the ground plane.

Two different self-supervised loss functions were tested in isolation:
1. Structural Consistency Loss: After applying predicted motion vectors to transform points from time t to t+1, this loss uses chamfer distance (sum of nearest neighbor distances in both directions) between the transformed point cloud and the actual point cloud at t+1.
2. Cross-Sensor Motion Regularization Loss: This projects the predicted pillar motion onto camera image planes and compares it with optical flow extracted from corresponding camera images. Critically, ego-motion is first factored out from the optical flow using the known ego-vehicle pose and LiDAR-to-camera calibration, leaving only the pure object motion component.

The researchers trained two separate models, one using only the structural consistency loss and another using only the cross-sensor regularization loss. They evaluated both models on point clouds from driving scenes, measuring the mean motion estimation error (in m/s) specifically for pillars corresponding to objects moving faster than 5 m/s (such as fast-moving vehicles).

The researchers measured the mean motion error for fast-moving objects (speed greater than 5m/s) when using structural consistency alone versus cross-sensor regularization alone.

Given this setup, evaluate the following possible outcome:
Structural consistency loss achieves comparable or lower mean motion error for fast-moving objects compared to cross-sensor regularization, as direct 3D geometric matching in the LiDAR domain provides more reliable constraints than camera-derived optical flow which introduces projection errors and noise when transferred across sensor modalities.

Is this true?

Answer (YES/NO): YES